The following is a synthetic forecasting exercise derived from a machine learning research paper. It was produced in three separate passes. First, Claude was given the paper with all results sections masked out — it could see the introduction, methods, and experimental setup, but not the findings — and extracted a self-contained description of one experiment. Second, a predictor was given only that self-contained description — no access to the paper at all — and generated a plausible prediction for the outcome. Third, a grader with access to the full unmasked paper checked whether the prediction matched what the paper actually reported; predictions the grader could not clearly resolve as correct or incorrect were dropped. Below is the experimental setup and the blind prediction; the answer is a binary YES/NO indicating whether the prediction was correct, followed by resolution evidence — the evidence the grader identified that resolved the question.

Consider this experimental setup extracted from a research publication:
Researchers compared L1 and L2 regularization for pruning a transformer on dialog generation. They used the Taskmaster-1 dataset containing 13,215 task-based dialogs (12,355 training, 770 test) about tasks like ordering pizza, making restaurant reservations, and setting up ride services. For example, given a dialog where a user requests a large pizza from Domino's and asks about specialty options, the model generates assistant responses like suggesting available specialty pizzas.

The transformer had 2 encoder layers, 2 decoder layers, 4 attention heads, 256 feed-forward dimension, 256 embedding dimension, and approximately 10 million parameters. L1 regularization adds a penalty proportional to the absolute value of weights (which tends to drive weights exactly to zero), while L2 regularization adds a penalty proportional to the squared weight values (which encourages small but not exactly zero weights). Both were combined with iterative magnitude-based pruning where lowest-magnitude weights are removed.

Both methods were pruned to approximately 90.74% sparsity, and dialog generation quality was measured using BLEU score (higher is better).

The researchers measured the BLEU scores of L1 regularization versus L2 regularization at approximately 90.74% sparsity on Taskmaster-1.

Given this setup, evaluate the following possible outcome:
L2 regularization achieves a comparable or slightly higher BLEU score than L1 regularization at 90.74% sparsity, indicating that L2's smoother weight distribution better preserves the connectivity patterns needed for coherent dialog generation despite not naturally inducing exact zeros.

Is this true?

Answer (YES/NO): NO